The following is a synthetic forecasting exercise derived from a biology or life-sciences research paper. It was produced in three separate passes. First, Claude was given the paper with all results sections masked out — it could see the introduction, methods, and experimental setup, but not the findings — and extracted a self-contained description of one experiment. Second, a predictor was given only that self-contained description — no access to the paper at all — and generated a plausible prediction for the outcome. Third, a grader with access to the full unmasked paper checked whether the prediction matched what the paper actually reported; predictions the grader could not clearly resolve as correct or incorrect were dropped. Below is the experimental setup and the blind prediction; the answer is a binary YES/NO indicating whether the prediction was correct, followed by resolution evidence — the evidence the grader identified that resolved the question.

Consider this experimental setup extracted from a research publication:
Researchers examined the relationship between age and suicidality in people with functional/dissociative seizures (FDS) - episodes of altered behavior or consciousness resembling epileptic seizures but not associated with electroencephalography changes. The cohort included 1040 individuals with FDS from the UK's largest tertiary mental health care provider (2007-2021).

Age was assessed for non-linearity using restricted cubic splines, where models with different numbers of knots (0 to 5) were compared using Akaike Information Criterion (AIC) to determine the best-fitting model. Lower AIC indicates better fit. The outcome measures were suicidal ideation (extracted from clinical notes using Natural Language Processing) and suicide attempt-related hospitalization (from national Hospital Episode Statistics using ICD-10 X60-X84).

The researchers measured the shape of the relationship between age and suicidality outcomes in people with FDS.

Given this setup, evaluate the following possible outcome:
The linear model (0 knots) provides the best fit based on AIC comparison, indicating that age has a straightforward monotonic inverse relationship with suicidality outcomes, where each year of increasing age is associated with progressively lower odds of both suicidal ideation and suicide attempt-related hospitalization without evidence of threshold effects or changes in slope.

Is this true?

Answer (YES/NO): NO